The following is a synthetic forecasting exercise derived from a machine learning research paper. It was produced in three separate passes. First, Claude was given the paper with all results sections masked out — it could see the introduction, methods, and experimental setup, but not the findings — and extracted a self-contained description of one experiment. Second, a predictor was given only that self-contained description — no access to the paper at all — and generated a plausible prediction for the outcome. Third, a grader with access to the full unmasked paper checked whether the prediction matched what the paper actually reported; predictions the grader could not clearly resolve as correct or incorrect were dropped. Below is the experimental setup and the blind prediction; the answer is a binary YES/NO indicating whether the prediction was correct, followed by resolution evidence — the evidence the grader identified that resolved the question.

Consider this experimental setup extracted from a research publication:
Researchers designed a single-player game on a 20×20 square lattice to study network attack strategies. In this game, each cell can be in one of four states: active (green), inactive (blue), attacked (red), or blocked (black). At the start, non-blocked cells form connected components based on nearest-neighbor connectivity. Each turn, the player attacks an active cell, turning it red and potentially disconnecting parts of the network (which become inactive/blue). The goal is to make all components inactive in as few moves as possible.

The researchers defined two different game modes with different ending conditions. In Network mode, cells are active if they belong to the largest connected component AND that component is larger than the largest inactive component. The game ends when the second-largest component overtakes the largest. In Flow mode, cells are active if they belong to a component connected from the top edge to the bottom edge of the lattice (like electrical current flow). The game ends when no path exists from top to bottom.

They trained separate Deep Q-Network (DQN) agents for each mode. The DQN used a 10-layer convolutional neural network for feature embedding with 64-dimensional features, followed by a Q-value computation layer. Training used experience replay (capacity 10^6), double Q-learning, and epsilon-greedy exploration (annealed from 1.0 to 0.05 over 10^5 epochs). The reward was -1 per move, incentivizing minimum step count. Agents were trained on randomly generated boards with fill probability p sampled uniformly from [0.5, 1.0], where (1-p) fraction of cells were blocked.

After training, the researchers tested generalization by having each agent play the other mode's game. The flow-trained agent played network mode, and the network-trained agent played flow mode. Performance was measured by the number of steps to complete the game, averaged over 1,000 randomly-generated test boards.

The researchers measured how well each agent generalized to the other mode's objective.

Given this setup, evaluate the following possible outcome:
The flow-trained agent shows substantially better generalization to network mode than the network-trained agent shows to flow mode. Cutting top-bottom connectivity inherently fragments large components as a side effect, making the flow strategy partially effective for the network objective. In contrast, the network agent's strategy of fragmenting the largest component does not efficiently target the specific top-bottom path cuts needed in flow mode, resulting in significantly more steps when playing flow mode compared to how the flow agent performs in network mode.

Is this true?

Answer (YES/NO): NO